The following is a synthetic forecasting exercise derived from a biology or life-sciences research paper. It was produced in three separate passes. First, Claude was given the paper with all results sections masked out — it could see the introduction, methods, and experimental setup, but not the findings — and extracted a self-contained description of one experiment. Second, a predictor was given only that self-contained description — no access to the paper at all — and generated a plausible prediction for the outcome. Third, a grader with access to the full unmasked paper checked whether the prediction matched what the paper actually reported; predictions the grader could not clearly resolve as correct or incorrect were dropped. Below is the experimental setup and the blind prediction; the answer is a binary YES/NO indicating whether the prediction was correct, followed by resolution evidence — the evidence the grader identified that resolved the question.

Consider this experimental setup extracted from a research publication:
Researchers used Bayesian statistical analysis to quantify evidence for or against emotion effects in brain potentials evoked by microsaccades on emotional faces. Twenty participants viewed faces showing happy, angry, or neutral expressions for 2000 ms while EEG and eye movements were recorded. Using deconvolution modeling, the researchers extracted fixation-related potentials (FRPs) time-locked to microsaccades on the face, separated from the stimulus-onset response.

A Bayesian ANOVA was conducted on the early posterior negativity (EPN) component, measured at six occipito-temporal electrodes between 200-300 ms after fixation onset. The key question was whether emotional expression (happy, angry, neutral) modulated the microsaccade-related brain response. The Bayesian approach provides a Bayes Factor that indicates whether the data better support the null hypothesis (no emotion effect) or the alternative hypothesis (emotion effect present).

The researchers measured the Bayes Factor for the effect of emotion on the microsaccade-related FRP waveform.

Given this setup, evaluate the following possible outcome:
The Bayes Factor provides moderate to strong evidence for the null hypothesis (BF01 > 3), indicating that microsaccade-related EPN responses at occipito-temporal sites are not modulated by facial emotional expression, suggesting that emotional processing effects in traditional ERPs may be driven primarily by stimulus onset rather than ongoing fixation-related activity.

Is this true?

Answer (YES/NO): YES